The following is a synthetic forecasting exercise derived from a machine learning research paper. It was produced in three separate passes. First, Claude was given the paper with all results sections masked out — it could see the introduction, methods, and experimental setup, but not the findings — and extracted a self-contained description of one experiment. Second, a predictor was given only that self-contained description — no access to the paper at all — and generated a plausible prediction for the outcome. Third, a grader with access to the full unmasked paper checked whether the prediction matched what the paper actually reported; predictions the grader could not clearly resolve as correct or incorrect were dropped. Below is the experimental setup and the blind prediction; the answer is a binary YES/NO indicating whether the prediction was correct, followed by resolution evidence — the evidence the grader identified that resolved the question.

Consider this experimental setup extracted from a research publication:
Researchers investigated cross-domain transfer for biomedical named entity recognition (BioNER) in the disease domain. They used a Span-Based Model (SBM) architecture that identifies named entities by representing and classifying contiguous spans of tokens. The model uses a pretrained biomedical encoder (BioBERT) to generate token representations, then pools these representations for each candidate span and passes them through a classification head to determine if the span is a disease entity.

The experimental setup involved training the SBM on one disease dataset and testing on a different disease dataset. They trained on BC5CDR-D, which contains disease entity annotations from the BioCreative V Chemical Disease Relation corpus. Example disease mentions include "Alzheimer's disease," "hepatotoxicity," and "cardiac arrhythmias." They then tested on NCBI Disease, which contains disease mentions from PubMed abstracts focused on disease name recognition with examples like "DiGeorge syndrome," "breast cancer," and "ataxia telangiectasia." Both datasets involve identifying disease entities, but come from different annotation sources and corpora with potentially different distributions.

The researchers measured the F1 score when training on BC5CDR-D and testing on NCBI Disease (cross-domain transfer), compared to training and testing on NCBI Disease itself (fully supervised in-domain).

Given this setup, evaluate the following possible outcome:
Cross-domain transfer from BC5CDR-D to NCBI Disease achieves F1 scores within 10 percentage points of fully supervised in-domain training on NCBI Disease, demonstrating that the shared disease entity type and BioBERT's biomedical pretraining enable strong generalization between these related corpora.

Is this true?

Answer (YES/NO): NO